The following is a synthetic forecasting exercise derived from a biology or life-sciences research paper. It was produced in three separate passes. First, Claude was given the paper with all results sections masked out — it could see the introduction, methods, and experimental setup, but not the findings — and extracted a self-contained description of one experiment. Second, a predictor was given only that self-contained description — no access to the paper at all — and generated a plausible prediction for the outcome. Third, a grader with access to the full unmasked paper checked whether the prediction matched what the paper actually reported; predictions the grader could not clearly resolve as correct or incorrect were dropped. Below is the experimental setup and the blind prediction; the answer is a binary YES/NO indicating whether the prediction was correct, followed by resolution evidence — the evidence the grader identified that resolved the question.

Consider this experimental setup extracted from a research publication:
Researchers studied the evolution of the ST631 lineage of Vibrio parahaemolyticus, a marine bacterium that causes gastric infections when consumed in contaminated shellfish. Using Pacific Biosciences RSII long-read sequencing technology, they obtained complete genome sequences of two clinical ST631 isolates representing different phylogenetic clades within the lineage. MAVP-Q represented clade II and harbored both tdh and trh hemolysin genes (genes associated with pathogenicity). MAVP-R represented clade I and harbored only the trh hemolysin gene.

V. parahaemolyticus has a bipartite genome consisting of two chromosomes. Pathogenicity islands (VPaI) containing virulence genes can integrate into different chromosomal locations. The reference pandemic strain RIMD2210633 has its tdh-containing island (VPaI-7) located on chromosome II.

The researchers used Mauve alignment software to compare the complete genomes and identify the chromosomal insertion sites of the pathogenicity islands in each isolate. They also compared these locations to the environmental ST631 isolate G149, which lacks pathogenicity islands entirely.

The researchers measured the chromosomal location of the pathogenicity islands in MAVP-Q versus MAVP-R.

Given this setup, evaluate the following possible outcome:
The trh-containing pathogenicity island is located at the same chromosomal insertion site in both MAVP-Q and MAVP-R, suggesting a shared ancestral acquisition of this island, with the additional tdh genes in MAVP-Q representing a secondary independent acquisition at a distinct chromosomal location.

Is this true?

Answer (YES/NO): NO